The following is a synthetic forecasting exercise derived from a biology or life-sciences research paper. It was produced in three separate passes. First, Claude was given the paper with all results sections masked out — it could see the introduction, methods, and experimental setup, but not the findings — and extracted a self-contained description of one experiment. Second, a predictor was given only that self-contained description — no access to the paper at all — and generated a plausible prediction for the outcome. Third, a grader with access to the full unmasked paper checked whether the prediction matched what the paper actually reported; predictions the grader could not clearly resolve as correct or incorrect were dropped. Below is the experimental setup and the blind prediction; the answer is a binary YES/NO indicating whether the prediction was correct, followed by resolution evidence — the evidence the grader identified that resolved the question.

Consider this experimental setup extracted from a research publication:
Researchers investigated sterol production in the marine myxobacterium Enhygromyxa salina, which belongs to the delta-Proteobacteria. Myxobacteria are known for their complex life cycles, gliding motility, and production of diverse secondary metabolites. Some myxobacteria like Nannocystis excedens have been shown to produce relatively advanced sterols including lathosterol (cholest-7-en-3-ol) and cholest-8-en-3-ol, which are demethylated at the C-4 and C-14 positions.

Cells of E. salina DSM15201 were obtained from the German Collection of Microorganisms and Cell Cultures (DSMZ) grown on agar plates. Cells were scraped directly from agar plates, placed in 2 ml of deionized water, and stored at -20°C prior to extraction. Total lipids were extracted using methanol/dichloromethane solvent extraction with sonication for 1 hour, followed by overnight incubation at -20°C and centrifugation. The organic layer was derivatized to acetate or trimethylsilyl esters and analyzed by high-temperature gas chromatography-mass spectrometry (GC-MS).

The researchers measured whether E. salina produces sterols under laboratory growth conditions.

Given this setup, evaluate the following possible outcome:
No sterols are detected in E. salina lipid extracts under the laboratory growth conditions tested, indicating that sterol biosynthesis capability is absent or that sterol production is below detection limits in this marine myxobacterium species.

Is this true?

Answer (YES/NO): NO